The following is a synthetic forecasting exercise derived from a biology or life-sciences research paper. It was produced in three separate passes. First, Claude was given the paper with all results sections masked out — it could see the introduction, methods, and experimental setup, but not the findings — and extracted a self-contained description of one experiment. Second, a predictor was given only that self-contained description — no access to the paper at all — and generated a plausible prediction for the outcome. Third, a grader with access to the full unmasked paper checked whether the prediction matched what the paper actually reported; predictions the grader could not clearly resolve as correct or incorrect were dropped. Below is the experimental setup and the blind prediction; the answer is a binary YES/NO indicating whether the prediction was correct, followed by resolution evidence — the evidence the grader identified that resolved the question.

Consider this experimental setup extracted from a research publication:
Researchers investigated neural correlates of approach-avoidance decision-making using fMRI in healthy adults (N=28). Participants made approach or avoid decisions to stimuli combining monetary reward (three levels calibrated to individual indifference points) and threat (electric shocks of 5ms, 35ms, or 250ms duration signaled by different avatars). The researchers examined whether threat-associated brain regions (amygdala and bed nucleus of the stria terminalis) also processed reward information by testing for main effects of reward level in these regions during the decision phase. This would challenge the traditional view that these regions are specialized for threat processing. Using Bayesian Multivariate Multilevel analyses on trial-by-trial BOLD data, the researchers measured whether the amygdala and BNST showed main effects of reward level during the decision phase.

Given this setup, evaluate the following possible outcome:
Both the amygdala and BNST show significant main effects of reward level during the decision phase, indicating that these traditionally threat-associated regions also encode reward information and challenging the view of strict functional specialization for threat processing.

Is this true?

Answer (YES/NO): NO